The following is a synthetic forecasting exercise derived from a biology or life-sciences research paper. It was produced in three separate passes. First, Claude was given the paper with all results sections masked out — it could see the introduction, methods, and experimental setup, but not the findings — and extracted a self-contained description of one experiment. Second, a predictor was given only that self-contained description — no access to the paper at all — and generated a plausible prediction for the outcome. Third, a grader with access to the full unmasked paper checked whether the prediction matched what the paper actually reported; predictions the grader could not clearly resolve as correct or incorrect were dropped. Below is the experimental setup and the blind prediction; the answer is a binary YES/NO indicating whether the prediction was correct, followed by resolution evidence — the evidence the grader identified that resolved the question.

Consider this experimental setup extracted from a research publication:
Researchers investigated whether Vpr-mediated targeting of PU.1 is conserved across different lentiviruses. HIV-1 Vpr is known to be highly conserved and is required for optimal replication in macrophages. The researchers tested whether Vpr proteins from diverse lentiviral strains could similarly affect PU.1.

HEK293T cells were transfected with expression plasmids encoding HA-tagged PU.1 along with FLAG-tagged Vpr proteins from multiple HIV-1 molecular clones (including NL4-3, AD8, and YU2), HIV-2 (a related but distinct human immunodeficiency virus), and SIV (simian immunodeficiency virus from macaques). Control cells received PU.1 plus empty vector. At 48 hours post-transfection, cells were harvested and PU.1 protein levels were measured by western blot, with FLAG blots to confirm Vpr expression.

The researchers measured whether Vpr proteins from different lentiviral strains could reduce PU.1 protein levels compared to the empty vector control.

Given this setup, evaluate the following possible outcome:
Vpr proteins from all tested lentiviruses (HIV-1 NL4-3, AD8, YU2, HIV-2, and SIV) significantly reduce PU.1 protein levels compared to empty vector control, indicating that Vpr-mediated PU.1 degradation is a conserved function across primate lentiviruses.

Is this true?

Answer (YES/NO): YES